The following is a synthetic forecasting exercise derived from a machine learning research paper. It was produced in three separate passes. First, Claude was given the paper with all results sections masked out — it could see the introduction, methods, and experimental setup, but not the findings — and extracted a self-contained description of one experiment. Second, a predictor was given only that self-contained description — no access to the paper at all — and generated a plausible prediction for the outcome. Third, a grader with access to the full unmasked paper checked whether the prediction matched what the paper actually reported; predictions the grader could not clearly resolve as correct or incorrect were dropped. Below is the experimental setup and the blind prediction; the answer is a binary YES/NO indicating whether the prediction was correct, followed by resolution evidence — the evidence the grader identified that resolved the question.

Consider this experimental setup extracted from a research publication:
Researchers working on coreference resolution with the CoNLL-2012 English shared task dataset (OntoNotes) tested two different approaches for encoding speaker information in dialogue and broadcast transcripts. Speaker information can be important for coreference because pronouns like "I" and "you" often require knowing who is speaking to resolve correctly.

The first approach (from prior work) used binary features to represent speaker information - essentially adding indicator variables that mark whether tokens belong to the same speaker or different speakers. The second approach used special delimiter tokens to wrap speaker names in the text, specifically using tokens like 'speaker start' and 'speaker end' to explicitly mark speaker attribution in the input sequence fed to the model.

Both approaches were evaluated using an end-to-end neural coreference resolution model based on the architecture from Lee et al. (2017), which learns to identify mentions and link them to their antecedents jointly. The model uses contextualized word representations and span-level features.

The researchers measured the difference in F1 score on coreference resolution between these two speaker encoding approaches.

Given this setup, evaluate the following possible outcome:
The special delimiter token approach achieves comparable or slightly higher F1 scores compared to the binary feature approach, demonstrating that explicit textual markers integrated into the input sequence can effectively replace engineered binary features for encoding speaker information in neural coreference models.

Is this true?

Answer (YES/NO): YES